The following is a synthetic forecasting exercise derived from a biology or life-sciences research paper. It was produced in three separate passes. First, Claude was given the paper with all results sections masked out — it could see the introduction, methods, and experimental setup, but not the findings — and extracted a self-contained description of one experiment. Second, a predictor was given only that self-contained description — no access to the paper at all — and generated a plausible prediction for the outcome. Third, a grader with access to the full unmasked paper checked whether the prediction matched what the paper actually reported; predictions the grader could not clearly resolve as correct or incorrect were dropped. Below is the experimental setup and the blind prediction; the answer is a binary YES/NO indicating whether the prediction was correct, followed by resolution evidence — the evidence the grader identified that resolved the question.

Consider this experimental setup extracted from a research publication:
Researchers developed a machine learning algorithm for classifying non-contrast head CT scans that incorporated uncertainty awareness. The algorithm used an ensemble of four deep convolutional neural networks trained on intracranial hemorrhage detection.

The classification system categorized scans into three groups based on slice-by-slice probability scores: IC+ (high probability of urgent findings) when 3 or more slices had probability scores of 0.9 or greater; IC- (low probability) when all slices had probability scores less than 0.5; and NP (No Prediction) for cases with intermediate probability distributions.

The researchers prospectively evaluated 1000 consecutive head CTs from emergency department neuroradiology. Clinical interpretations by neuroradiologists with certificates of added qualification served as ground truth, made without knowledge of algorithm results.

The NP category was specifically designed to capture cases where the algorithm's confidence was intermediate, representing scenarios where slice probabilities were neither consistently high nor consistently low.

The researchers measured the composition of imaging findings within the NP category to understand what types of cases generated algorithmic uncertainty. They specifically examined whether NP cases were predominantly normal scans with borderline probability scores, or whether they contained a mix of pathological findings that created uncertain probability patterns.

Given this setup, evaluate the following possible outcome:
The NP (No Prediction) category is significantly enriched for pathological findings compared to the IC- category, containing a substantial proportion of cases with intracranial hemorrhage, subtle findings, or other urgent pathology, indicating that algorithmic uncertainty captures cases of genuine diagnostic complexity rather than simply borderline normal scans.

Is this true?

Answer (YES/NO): YES